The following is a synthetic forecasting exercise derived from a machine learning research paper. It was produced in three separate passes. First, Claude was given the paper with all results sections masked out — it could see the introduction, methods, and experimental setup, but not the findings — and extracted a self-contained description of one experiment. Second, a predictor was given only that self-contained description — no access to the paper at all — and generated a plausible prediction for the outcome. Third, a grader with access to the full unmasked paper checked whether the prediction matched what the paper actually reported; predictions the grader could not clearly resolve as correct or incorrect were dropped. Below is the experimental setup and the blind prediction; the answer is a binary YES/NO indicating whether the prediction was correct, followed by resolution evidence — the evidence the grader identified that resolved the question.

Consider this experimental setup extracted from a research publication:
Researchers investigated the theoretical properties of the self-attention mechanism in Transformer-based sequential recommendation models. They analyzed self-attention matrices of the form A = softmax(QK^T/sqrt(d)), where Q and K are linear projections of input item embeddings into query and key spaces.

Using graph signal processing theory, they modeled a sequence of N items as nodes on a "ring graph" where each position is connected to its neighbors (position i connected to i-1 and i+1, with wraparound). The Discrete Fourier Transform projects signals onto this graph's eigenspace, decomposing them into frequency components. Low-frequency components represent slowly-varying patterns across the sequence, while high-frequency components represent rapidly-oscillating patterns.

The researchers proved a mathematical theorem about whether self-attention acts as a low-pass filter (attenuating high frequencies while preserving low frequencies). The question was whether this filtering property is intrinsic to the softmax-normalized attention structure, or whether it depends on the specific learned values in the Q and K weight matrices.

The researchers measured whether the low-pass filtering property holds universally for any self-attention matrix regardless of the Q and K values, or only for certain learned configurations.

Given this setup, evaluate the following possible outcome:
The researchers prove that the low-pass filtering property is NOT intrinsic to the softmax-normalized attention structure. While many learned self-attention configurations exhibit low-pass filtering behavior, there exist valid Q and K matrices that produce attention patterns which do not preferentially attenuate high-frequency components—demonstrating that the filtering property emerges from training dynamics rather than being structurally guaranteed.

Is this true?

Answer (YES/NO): NO